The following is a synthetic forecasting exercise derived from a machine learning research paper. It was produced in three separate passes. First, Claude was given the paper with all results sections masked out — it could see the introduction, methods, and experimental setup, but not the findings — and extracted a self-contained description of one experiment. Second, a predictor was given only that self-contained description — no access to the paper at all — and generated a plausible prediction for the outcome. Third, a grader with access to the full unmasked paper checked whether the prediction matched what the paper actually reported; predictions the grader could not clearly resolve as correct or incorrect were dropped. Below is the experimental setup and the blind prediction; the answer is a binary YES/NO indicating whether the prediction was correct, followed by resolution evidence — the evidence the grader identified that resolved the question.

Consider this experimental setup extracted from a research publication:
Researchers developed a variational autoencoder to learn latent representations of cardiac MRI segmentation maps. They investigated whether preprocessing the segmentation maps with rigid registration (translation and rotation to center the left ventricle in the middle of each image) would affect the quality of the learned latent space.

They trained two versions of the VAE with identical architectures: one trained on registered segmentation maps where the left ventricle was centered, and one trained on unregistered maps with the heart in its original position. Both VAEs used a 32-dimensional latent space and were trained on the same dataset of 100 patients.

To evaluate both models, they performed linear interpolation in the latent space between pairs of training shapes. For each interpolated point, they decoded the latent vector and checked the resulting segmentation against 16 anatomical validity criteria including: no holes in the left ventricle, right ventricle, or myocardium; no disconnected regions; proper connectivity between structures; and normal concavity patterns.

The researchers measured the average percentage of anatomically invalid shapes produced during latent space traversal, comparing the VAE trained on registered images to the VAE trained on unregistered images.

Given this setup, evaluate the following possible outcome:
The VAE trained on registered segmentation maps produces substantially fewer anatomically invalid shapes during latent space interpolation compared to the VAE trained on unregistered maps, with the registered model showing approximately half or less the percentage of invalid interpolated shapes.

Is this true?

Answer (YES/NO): NO